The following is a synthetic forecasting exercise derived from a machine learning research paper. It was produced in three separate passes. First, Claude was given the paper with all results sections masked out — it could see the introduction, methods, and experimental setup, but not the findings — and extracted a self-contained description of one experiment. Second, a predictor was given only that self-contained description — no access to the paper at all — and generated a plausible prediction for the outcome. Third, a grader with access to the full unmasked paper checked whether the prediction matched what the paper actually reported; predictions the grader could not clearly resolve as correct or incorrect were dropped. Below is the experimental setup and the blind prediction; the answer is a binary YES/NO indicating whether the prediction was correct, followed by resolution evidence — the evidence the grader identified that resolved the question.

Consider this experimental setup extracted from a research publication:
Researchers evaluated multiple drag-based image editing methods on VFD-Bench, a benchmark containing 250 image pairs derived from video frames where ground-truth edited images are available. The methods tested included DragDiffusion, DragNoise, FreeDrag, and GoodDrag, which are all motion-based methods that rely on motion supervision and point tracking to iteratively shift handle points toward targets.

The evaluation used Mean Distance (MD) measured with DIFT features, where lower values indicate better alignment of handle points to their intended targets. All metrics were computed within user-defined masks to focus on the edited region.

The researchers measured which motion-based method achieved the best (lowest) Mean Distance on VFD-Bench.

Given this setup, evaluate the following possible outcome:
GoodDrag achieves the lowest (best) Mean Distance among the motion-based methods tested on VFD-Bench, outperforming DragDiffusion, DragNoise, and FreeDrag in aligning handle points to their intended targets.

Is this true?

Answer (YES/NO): YES